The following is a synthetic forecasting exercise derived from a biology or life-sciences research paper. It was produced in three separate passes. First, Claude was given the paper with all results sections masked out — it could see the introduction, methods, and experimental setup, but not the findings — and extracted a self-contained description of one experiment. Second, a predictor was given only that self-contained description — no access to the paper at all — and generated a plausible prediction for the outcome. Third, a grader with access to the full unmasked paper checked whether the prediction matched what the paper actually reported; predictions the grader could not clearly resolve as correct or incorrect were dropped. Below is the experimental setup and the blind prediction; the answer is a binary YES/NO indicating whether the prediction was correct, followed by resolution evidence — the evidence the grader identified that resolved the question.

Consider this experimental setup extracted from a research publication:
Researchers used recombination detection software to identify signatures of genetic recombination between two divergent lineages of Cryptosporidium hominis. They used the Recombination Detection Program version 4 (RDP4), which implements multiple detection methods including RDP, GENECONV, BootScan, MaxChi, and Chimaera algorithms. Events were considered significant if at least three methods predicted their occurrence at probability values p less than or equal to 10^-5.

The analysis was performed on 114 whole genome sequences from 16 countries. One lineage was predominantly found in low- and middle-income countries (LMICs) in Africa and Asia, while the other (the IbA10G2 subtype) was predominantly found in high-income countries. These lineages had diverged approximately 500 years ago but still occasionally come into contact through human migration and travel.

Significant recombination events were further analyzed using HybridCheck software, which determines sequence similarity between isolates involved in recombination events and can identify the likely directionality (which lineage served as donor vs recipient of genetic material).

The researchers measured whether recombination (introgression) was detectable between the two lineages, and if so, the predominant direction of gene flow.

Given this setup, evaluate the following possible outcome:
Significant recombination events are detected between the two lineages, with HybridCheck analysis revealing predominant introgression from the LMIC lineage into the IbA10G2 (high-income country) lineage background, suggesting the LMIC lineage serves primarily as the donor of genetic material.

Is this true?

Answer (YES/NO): NO